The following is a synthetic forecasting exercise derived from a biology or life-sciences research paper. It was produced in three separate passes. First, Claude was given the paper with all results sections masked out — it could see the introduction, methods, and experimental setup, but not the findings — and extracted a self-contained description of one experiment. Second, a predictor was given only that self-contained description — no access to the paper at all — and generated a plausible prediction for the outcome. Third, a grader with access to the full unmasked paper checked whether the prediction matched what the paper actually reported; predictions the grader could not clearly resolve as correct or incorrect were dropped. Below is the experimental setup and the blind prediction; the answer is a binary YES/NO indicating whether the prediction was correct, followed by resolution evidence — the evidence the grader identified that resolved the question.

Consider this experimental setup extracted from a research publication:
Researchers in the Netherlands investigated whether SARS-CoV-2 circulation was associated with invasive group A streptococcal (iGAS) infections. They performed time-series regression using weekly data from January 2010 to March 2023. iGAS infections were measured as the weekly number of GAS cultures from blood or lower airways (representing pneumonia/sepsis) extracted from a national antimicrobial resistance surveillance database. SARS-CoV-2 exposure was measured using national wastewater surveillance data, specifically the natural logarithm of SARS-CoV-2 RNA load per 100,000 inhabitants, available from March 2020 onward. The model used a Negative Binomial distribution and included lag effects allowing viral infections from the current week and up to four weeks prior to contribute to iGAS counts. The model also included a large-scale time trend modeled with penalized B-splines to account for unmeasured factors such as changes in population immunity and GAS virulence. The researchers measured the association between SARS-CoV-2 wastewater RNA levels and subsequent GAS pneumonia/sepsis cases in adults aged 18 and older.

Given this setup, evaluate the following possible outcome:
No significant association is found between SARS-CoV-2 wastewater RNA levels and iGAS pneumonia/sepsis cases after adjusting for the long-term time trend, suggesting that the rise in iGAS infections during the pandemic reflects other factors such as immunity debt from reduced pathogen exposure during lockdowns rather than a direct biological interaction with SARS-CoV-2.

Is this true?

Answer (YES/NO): NO